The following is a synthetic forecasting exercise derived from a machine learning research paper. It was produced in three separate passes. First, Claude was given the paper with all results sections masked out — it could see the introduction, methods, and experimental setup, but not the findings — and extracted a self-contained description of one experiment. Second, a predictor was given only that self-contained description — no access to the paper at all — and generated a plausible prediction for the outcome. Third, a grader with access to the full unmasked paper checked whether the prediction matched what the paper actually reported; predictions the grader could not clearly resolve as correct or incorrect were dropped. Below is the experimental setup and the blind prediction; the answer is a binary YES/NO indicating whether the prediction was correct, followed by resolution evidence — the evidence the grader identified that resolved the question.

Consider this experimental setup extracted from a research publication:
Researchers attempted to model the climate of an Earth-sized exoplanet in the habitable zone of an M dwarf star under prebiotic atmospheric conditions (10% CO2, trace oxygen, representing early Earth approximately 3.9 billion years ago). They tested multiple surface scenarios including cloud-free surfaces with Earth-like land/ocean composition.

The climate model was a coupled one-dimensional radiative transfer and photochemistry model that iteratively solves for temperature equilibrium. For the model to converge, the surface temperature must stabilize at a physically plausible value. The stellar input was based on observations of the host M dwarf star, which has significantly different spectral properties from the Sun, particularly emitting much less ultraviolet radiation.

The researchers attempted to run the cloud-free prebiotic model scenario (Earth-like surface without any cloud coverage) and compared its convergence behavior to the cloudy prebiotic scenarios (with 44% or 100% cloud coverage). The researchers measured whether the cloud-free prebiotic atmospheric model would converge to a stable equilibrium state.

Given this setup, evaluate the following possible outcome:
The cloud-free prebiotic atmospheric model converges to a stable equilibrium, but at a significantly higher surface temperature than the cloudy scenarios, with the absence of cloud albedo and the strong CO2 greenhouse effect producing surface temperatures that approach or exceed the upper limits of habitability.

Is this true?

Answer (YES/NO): NO